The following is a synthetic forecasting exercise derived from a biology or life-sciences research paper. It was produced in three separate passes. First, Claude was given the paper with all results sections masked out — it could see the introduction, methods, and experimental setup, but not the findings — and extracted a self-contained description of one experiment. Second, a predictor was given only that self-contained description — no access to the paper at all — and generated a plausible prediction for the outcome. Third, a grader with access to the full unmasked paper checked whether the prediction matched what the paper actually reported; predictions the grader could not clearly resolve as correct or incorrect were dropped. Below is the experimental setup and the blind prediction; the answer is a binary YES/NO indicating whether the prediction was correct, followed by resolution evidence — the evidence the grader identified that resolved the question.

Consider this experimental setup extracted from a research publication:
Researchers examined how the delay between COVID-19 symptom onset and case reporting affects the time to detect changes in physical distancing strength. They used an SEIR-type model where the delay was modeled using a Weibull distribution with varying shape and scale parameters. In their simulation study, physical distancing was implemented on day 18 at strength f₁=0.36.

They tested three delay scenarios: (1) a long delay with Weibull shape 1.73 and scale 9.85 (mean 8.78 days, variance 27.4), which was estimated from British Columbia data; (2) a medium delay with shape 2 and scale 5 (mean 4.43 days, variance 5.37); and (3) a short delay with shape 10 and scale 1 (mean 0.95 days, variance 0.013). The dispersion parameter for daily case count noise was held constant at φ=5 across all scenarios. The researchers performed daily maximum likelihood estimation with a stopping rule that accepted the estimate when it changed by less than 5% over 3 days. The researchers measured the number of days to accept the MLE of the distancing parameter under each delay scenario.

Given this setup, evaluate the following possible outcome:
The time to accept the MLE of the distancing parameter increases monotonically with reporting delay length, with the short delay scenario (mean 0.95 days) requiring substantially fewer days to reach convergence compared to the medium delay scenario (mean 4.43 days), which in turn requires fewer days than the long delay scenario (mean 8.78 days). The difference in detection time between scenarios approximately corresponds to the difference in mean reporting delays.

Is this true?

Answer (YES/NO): NO